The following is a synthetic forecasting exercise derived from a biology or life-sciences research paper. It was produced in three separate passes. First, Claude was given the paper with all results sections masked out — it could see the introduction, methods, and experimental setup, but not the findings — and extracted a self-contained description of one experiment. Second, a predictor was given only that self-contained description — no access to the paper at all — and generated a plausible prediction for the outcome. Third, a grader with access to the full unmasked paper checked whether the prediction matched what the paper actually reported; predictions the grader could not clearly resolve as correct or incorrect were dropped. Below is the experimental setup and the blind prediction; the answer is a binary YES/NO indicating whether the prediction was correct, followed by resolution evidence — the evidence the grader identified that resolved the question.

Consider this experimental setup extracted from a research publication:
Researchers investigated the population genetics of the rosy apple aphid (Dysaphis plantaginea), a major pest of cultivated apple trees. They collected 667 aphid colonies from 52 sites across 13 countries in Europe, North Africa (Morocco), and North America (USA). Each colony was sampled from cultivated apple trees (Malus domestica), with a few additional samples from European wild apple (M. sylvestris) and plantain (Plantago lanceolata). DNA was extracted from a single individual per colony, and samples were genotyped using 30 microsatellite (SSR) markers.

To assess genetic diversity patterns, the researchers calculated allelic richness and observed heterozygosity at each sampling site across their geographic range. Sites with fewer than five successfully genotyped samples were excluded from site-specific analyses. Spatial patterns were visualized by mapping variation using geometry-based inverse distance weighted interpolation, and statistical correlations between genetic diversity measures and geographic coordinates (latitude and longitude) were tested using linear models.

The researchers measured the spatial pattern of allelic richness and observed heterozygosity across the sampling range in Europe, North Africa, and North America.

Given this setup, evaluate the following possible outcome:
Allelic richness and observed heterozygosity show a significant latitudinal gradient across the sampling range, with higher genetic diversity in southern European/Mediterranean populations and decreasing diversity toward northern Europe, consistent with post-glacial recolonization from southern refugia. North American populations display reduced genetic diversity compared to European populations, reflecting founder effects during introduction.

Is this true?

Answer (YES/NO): NO